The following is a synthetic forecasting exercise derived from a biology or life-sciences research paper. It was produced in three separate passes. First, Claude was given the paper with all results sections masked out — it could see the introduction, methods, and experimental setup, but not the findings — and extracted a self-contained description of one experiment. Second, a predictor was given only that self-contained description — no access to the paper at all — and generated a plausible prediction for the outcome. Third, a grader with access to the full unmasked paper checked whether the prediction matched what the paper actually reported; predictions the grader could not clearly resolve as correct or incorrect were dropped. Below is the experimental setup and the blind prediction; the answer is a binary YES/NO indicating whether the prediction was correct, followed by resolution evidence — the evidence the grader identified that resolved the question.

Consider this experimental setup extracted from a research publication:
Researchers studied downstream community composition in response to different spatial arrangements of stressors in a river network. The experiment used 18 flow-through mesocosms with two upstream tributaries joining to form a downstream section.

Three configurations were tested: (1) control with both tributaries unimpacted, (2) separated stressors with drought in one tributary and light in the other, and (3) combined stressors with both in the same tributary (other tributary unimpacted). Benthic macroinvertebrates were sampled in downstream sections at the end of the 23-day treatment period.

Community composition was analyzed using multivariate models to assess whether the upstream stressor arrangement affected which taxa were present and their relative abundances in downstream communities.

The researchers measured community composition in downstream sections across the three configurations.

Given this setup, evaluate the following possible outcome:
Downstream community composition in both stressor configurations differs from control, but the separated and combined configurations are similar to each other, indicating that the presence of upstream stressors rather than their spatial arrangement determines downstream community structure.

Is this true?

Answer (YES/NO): NO